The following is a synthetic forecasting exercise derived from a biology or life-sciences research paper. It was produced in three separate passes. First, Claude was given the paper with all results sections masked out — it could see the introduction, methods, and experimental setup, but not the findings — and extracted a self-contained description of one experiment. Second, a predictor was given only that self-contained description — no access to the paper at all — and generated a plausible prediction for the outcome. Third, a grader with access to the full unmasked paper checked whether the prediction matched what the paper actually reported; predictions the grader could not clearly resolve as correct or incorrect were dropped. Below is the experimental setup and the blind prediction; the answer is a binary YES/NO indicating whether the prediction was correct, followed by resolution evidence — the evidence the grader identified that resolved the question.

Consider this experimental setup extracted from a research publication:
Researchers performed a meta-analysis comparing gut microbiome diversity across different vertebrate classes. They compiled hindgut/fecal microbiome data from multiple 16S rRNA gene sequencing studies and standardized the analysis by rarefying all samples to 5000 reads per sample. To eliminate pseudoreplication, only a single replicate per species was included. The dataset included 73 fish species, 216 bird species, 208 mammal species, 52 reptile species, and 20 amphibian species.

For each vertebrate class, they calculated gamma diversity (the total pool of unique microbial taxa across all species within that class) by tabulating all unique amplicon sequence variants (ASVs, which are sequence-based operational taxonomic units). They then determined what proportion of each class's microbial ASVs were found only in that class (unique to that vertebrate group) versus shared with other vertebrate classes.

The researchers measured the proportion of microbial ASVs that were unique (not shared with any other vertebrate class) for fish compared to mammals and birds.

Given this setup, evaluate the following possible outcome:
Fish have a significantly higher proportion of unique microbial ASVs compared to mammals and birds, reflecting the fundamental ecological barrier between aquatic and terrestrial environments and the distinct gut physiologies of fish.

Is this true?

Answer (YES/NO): YES